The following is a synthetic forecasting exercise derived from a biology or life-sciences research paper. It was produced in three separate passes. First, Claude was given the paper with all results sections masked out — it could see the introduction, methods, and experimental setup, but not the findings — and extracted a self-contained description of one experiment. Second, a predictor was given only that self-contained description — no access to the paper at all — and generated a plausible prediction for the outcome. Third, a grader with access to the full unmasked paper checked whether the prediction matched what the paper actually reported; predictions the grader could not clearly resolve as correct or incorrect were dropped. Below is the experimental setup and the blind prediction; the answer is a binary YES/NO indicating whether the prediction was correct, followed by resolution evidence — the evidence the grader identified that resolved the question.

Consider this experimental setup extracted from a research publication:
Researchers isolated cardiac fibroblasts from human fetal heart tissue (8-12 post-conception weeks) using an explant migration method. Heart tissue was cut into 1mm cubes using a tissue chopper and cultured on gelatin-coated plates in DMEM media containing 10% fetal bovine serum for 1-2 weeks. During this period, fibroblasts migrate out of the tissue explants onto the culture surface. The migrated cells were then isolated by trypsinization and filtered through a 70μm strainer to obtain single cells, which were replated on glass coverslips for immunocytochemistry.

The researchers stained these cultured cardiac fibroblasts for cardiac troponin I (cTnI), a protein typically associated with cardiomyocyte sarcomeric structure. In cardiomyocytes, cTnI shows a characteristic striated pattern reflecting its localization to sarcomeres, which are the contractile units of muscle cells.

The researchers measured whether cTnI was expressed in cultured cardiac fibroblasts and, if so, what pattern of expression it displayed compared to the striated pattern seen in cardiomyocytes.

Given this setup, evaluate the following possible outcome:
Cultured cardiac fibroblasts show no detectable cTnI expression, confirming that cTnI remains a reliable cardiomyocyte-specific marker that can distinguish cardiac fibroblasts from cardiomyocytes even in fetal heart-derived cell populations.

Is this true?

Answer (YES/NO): NO